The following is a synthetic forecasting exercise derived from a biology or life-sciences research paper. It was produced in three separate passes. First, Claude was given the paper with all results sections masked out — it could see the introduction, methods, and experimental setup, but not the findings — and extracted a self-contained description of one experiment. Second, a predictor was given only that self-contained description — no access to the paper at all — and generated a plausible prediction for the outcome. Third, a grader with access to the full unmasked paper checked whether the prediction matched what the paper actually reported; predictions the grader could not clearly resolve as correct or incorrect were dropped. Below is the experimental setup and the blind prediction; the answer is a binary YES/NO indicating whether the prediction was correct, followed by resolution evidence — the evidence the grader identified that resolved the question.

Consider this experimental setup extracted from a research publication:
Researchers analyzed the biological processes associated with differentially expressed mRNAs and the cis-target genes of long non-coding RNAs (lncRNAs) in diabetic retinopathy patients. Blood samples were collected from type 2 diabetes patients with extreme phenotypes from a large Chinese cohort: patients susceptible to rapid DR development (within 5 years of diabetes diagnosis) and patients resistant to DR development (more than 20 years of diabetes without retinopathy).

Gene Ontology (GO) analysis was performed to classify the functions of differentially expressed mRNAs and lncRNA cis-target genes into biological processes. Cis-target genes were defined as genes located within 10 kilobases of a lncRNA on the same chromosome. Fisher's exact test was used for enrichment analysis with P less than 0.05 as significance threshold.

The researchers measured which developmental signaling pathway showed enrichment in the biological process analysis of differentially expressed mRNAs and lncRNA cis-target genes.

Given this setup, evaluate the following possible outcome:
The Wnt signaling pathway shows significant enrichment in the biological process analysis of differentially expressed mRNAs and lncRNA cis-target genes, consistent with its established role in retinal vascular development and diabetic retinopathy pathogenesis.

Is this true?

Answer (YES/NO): YES